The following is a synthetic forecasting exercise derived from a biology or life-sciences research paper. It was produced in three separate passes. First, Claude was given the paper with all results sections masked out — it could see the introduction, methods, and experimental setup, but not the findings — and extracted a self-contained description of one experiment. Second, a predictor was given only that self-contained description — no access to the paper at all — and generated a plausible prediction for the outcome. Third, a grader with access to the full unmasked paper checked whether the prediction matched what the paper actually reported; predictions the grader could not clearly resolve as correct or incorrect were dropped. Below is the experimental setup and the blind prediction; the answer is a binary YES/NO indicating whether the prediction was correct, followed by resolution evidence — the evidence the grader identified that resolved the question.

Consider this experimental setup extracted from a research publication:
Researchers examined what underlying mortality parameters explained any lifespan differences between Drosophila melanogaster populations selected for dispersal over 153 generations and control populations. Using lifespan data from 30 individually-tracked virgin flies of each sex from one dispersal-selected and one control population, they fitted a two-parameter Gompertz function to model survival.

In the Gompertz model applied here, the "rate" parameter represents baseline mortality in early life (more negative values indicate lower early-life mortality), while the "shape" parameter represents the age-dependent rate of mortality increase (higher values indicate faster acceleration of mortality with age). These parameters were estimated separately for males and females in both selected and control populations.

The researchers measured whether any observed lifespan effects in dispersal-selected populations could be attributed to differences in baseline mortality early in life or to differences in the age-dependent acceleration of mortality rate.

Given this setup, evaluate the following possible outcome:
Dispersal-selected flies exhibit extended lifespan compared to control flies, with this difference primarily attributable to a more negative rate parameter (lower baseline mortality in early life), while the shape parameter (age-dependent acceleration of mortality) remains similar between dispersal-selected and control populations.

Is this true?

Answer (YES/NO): NO